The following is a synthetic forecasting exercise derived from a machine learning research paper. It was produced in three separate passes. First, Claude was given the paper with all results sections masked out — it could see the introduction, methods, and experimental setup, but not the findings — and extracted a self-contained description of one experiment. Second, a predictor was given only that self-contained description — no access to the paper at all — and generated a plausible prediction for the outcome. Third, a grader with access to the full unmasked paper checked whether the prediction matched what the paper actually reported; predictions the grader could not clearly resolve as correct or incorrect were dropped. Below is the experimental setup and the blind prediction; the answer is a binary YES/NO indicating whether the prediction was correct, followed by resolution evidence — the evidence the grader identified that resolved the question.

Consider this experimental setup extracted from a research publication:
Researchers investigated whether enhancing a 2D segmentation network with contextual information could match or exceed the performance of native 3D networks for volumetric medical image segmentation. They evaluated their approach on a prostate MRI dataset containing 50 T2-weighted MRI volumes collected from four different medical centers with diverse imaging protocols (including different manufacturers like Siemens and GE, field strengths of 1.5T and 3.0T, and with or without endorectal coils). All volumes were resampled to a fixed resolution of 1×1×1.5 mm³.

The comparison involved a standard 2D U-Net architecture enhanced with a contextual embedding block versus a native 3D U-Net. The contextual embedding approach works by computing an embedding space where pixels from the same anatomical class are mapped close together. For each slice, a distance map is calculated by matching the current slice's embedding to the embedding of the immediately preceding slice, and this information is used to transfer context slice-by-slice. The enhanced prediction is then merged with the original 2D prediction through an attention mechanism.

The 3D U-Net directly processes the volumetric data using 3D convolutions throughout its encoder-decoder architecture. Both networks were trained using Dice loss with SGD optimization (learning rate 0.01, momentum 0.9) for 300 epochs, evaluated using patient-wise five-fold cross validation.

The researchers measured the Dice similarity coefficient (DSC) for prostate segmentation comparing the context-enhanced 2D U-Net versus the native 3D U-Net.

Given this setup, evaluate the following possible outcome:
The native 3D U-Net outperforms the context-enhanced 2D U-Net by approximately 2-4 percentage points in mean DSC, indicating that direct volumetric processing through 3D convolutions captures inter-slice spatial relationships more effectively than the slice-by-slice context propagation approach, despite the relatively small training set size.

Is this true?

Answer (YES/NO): NO